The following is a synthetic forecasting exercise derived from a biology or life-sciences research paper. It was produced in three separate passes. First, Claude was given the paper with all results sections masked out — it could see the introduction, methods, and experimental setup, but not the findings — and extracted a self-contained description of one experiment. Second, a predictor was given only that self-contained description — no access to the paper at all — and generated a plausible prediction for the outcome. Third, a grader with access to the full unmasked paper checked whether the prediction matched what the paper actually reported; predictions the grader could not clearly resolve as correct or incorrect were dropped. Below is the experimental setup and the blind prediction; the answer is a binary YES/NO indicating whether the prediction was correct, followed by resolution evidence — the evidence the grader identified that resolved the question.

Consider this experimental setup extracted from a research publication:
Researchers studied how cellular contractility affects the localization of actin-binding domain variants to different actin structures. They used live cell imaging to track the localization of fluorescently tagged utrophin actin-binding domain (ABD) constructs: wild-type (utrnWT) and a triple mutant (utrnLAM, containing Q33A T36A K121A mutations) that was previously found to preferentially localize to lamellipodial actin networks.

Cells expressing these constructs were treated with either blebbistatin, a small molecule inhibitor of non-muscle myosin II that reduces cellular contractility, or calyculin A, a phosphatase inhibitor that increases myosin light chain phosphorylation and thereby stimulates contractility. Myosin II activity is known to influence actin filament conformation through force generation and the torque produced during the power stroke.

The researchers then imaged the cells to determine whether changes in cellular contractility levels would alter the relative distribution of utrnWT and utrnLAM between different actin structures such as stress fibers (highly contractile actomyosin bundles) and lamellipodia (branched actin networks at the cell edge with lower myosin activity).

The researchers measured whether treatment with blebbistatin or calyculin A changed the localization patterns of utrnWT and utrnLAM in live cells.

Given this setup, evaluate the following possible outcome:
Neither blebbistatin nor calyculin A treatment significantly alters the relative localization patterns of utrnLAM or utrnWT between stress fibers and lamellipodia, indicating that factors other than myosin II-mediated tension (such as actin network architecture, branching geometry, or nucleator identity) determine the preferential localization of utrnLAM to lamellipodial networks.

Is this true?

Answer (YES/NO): NO